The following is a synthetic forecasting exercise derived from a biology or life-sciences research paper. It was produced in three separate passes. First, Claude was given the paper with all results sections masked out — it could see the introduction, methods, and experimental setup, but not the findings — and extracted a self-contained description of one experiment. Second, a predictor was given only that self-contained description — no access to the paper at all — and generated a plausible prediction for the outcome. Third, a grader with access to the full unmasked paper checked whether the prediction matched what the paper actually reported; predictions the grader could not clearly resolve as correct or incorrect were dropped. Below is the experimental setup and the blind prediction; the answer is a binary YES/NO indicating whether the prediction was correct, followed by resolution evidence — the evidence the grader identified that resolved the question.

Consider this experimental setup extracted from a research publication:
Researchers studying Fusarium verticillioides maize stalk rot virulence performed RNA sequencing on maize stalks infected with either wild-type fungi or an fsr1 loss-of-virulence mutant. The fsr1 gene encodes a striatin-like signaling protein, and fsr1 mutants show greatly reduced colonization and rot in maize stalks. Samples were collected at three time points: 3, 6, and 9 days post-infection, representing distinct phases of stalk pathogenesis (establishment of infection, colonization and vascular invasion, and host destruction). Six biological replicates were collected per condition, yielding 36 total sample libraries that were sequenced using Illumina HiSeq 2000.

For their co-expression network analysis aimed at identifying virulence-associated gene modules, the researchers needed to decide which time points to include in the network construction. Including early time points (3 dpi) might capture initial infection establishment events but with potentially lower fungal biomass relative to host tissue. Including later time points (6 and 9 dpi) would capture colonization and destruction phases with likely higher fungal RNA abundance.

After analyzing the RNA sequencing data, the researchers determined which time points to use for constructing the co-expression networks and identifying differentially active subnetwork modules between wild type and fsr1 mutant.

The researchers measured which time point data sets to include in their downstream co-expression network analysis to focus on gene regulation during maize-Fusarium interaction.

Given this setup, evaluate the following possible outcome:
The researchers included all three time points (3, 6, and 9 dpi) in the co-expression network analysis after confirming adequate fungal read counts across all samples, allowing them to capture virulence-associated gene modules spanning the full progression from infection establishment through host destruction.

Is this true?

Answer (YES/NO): NO